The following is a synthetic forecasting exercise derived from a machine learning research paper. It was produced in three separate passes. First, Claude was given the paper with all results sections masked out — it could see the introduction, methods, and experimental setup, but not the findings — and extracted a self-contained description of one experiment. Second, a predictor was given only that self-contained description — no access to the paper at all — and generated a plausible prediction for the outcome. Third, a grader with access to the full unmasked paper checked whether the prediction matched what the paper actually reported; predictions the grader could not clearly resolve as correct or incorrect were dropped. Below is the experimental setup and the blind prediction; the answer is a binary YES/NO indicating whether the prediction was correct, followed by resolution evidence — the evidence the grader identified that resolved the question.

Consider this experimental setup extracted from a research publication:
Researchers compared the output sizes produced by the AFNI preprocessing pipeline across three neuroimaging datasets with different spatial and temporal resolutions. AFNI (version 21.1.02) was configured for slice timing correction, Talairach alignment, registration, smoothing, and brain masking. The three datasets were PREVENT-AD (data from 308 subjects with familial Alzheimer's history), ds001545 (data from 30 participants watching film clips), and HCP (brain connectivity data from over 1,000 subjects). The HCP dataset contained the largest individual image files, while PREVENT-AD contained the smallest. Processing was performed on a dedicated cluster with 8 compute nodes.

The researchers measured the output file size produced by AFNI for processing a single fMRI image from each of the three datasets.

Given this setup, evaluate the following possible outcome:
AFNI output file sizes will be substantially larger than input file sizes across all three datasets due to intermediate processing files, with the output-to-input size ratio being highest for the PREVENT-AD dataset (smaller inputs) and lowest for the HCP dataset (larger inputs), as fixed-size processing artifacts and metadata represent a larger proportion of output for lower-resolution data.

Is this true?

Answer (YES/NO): NO